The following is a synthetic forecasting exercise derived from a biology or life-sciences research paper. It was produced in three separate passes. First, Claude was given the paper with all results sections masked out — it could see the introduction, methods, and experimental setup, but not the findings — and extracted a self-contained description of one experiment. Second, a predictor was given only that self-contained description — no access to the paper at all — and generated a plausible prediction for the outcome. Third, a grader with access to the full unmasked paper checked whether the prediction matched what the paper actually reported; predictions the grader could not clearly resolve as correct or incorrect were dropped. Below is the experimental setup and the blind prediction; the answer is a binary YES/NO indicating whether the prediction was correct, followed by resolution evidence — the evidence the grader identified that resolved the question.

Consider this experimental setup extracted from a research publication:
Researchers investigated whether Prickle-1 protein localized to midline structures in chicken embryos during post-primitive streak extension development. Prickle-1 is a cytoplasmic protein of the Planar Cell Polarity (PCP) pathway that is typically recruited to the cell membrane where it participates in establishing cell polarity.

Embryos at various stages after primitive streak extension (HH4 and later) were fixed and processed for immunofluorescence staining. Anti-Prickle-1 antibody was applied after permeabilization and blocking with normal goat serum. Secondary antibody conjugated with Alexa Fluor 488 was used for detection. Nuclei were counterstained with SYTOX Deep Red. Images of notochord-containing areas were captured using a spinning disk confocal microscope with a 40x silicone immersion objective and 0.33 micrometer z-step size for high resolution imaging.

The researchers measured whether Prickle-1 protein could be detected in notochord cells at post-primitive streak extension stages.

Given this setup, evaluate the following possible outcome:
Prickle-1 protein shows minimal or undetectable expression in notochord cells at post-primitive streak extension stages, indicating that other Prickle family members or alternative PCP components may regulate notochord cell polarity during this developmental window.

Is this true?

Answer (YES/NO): NO